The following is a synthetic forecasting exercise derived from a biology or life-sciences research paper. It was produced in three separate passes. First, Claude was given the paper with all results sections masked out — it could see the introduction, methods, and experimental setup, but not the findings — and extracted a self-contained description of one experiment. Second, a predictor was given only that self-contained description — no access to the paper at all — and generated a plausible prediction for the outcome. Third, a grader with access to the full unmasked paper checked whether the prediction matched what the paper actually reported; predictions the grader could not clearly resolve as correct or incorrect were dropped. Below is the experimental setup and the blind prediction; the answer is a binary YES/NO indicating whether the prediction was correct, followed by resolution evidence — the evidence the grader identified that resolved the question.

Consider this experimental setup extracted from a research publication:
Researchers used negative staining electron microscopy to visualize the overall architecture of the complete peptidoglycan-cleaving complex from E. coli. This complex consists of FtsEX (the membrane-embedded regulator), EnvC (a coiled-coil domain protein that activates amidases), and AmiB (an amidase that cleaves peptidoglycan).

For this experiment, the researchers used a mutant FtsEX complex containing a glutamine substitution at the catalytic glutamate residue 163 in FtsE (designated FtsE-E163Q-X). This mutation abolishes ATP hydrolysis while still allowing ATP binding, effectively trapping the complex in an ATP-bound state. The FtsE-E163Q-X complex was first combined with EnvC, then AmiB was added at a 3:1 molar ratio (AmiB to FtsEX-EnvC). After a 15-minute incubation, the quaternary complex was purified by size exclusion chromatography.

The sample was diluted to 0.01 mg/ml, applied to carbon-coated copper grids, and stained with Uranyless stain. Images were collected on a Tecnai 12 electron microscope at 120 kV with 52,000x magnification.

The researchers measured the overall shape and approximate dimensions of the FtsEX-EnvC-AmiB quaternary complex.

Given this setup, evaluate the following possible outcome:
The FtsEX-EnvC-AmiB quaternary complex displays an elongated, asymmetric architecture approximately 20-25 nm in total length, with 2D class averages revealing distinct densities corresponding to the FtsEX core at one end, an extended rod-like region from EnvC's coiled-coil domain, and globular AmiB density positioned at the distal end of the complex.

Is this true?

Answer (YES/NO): NO